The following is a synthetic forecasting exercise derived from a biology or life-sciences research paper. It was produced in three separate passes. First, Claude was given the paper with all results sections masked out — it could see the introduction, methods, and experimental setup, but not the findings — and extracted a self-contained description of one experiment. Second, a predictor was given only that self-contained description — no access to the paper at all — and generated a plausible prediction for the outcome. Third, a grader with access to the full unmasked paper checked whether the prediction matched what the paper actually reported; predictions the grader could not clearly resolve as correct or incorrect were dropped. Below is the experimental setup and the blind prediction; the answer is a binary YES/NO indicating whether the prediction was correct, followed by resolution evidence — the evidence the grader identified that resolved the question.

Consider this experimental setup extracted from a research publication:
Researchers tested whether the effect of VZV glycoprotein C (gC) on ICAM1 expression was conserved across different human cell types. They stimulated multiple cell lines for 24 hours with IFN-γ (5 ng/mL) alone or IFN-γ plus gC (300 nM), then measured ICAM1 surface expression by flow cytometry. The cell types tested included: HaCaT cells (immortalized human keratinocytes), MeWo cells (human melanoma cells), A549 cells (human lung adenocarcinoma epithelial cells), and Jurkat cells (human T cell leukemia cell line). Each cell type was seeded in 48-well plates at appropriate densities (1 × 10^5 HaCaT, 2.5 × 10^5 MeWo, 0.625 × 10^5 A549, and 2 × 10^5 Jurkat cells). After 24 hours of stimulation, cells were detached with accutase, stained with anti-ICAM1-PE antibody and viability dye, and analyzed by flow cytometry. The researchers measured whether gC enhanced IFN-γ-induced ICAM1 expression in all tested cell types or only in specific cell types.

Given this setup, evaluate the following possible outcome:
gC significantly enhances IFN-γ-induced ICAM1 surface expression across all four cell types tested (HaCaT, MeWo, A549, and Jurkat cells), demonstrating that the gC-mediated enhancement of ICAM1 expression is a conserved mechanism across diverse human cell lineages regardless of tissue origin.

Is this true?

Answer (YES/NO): YES